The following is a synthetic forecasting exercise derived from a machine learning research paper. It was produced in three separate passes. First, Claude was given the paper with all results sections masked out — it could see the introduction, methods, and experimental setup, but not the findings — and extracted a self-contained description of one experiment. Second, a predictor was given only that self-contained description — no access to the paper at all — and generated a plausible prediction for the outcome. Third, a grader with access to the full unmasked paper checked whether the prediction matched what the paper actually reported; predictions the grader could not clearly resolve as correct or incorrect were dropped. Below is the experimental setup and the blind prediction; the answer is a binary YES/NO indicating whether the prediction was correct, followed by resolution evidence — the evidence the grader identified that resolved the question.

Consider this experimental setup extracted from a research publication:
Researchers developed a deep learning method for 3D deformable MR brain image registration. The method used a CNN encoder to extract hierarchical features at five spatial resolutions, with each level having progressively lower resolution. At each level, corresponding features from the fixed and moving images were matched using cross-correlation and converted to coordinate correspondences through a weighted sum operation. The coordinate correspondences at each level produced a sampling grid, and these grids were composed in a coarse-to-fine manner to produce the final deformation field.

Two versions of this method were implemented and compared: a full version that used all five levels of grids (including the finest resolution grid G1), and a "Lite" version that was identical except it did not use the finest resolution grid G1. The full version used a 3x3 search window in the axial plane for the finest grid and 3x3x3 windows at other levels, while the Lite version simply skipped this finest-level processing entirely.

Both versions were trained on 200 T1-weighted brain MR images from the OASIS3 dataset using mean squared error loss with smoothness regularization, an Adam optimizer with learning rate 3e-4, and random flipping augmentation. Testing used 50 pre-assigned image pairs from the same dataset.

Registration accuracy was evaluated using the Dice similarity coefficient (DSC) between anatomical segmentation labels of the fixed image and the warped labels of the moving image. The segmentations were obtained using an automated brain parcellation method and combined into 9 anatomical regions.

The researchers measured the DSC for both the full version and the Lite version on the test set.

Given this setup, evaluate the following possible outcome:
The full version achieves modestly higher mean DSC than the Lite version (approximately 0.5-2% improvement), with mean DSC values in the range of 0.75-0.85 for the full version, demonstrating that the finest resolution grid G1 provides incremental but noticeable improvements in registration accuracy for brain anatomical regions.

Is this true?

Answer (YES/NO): NO